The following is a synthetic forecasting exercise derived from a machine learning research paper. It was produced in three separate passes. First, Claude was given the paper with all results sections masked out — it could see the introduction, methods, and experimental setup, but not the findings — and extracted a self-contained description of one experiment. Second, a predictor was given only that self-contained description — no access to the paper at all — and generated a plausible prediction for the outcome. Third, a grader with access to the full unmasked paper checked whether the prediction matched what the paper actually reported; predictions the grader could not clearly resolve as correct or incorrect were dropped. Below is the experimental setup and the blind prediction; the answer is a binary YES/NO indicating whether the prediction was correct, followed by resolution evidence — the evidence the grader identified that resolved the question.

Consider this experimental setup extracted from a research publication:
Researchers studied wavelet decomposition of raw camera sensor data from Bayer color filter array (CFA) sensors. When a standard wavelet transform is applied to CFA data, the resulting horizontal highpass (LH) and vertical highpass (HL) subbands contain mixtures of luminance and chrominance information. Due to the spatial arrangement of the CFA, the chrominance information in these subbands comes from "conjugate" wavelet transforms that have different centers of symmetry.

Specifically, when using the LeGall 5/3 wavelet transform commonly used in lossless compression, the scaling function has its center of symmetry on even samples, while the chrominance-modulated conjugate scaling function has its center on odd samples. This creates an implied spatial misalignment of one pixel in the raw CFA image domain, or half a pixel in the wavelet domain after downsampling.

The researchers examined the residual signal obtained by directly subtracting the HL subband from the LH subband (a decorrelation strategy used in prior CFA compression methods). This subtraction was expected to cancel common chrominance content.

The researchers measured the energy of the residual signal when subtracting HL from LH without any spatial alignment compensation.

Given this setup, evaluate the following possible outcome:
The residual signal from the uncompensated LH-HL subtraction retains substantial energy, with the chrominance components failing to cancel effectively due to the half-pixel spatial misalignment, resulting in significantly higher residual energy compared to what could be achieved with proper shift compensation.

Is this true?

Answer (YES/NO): YES